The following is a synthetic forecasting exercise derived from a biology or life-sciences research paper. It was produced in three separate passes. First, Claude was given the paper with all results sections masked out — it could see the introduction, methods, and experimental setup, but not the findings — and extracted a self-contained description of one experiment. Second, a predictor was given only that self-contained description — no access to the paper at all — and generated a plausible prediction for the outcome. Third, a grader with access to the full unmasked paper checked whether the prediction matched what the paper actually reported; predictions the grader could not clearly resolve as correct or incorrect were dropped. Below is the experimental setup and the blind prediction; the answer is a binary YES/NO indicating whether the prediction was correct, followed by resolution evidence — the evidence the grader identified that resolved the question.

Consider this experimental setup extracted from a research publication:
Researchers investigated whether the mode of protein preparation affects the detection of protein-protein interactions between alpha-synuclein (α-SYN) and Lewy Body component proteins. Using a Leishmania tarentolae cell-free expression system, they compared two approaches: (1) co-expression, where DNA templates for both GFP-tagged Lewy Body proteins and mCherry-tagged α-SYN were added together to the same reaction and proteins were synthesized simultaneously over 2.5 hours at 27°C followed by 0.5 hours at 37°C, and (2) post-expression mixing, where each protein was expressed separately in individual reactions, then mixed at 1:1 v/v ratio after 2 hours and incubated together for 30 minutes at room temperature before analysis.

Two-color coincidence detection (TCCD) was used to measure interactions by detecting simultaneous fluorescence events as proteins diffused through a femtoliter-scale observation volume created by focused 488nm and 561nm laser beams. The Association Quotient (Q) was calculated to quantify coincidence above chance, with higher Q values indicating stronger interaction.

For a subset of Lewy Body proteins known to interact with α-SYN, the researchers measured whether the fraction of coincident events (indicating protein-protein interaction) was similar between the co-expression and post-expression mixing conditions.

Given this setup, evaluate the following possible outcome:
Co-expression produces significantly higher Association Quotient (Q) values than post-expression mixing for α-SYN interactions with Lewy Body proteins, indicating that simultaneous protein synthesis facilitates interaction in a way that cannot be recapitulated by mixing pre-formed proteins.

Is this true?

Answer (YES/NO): YES